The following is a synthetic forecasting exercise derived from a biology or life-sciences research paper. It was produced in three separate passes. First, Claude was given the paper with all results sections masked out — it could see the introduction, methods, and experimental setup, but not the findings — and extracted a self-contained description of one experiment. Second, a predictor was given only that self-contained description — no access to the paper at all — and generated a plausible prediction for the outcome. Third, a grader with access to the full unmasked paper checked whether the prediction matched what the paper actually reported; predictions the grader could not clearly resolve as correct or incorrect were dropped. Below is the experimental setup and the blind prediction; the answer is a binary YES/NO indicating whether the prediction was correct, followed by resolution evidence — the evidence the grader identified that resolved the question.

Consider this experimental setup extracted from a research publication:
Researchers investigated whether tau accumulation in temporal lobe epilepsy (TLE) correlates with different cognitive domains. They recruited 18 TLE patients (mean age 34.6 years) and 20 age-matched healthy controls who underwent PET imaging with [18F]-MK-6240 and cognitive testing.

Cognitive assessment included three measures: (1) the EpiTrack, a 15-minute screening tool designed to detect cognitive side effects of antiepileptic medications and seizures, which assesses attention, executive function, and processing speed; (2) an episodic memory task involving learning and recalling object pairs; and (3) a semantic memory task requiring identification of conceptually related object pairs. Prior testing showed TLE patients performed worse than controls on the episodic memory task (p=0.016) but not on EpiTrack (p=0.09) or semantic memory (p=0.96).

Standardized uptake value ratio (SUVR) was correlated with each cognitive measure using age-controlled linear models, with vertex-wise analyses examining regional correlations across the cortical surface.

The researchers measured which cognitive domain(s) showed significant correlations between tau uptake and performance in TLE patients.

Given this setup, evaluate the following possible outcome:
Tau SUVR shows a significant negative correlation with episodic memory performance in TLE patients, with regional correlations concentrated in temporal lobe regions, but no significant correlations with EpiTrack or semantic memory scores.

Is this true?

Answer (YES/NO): NO